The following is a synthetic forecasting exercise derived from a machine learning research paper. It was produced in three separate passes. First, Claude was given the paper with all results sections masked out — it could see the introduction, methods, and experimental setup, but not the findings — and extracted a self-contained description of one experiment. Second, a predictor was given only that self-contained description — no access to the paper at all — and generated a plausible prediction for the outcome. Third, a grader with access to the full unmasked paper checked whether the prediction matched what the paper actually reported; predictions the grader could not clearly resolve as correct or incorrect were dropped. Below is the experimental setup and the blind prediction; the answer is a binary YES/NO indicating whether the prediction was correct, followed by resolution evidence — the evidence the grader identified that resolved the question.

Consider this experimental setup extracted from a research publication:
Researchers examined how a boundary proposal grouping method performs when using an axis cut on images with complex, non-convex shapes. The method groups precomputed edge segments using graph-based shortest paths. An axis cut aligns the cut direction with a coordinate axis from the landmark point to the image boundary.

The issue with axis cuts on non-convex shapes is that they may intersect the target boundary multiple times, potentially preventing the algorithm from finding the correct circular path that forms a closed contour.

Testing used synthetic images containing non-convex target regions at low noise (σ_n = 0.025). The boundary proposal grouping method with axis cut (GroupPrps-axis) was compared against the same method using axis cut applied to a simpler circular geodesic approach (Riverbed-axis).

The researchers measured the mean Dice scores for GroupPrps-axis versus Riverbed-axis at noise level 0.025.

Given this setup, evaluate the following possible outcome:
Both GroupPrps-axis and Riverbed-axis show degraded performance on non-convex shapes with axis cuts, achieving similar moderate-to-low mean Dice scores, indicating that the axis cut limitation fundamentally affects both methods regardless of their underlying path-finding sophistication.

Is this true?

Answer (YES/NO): NO